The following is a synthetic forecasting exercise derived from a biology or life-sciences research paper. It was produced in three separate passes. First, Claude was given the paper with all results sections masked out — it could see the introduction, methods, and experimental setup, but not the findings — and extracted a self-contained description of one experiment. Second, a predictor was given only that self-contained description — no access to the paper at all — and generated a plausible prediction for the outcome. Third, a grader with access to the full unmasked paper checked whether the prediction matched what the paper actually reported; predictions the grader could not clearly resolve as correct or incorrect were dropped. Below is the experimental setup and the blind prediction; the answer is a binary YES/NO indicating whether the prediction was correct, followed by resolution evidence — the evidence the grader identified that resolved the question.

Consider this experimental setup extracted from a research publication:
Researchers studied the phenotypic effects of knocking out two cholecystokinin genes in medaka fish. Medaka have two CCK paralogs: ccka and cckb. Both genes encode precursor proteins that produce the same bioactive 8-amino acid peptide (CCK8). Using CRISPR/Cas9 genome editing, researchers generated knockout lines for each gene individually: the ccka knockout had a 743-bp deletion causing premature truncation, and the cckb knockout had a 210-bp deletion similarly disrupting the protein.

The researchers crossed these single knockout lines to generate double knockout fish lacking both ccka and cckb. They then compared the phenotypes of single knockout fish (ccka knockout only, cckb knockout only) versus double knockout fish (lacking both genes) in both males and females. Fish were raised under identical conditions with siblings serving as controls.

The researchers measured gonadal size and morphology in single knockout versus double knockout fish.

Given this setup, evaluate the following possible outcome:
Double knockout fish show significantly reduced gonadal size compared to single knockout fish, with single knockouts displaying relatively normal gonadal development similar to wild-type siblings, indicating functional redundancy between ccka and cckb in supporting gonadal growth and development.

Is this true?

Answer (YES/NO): YES